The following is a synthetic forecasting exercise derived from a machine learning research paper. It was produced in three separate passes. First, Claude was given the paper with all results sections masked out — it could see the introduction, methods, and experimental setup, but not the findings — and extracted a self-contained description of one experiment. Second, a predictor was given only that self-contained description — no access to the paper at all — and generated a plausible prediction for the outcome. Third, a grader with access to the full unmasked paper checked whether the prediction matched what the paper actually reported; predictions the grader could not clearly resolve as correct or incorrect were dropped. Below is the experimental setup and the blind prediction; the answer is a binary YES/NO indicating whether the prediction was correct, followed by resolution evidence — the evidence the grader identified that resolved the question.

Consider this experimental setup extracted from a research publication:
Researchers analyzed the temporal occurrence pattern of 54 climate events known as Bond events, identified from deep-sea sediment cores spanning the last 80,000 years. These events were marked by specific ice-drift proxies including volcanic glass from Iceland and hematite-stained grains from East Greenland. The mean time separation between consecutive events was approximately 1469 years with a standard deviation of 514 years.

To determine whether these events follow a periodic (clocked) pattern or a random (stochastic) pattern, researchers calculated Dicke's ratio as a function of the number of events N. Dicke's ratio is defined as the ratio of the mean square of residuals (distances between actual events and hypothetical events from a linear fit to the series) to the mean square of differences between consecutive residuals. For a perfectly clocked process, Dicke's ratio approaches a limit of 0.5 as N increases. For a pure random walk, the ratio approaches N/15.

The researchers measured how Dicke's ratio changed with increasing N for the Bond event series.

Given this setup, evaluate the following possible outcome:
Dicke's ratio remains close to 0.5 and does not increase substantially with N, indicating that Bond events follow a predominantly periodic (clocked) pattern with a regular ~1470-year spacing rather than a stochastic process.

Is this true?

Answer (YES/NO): NO